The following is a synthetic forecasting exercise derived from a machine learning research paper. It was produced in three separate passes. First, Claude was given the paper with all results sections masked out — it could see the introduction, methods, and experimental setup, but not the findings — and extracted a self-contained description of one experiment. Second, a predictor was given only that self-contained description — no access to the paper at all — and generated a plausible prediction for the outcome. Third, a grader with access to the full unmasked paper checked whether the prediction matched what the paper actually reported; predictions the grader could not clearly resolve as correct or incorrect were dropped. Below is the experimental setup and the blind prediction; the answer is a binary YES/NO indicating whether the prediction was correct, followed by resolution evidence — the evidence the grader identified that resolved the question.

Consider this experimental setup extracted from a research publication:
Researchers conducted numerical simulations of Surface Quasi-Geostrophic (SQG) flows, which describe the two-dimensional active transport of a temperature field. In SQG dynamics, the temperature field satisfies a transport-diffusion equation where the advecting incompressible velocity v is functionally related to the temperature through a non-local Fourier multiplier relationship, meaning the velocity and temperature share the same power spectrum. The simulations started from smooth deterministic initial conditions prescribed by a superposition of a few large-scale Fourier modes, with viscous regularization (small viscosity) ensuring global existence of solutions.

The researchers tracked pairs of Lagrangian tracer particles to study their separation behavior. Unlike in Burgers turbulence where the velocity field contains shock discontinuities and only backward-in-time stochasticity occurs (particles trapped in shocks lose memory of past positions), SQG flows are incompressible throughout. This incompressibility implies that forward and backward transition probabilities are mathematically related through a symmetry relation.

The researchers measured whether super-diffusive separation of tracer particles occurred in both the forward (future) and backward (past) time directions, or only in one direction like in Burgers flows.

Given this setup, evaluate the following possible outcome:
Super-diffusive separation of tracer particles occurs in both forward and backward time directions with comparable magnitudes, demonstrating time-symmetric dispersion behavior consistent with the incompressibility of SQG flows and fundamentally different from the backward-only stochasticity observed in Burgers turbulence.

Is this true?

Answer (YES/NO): YES